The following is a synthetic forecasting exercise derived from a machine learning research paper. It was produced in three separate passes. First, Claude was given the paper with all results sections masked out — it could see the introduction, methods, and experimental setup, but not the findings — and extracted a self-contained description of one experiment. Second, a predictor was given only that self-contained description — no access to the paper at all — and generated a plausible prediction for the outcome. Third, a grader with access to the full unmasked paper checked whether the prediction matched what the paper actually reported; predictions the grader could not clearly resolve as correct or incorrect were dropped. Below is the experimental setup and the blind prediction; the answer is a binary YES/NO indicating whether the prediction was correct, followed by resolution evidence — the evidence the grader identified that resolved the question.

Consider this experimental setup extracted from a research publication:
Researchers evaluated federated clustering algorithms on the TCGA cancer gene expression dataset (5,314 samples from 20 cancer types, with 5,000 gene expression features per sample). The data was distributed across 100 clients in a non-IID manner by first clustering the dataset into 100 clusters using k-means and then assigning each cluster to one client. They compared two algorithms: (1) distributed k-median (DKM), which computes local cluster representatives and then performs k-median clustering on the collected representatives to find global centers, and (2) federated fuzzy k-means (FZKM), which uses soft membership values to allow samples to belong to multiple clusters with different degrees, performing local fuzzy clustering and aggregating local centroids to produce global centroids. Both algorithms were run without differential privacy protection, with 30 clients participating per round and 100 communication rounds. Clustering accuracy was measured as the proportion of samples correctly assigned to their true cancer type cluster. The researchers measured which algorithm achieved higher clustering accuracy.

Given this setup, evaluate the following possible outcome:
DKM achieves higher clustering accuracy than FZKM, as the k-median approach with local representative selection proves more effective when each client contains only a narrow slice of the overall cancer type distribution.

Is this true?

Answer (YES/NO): NO